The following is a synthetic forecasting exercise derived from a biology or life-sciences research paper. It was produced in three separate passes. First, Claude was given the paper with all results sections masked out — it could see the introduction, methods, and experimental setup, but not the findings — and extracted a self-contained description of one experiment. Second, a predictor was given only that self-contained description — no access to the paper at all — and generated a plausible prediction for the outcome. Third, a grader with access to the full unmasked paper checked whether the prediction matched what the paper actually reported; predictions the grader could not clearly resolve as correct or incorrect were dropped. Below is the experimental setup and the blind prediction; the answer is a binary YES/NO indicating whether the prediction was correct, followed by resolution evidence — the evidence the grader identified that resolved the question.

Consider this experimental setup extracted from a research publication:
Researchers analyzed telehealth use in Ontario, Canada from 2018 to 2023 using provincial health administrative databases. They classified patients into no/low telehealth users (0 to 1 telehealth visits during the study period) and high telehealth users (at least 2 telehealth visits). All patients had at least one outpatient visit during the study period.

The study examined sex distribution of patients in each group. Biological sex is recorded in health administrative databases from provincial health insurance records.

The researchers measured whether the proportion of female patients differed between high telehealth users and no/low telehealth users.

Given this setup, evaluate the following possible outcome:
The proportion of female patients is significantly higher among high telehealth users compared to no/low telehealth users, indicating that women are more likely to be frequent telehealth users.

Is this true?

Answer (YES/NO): YES